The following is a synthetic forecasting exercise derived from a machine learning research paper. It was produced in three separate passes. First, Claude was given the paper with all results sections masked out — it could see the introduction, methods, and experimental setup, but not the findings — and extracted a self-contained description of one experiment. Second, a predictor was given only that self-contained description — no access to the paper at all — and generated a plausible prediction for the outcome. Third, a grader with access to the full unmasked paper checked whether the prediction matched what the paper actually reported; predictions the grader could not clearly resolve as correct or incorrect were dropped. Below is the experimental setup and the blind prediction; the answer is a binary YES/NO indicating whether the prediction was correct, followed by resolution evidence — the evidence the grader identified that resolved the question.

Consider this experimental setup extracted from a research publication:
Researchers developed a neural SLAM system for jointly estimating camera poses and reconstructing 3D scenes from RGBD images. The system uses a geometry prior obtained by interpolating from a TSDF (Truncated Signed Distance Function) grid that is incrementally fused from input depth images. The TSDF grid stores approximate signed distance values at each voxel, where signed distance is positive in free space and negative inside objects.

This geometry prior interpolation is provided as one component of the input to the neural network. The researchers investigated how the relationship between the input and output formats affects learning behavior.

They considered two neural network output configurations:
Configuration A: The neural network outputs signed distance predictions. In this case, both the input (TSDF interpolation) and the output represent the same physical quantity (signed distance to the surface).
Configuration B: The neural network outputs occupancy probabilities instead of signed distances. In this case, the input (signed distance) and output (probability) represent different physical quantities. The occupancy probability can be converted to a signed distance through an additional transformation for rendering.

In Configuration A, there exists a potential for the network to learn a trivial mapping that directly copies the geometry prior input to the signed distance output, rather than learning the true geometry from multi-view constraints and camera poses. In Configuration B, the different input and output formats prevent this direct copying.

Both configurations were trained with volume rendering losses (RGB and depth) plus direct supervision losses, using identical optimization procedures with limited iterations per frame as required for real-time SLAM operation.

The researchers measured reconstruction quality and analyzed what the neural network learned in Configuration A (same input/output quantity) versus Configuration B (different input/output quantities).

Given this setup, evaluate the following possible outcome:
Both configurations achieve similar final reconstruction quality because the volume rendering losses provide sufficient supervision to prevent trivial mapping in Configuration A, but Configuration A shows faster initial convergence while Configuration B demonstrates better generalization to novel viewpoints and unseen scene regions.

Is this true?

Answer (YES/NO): NO